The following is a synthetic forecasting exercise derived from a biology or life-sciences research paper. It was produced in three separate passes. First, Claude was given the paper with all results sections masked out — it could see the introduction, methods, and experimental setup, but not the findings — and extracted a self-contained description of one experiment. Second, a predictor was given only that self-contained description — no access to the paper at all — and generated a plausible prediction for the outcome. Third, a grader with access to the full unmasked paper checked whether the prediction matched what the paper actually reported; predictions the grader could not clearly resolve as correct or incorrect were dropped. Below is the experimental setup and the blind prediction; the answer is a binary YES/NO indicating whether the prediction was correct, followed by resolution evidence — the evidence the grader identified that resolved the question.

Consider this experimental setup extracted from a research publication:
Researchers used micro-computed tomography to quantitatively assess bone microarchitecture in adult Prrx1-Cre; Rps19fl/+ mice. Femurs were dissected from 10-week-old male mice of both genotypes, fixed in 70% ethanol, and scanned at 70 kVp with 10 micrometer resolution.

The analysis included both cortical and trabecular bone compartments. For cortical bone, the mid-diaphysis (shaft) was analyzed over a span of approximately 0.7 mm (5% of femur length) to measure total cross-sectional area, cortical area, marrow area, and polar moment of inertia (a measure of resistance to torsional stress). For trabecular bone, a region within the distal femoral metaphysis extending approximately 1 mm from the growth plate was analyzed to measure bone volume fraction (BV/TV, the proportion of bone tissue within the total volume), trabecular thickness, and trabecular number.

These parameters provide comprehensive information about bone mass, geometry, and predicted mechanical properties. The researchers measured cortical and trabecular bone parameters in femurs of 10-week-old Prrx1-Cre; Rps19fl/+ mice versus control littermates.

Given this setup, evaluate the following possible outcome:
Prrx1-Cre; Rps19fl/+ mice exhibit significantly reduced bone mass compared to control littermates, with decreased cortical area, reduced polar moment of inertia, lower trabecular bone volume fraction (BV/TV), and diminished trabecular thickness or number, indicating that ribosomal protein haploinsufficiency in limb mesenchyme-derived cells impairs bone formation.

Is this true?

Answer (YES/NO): NO